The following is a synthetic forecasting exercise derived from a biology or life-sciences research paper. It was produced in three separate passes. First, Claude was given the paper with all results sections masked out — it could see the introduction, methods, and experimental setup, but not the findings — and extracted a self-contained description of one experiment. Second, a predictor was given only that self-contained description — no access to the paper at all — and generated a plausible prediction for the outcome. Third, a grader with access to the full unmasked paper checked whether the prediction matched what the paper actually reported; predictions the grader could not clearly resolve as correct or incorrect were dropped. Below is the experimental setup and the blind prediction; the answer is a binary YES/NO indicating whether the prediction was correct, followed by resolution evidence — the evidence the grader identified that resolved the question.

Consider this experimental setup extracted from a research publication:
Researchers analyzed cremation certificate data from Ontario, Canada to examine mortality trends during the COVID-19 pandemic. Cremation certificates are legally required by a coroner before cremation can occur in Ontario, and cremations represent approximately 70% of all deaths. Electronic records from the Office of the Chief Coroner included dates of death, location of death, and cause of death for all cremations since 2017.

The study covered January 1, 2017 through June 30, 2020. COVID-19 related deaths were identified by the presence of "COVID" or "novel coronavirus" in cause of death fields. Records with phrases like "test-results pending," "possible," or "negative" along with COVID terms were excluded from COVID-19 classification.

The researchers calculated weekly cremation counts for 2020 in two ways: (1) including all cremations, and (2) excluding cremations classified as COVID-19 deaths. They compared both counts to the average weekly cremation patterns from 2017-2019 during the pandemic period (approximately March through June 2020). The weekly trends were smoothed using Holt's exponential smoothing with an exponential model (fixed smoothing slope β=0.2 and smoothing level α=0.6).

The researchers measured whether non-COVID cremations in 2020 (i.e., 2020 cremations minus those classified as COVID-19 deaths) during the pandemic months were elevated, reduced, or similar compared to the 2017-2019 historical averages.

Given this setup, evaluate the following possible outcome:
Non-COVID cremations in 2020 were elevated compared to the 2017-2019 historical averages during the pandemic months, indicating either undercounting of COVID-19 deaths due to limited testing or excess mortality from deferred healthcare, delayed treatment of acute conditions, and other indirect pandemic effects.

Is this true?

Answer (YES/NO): YES